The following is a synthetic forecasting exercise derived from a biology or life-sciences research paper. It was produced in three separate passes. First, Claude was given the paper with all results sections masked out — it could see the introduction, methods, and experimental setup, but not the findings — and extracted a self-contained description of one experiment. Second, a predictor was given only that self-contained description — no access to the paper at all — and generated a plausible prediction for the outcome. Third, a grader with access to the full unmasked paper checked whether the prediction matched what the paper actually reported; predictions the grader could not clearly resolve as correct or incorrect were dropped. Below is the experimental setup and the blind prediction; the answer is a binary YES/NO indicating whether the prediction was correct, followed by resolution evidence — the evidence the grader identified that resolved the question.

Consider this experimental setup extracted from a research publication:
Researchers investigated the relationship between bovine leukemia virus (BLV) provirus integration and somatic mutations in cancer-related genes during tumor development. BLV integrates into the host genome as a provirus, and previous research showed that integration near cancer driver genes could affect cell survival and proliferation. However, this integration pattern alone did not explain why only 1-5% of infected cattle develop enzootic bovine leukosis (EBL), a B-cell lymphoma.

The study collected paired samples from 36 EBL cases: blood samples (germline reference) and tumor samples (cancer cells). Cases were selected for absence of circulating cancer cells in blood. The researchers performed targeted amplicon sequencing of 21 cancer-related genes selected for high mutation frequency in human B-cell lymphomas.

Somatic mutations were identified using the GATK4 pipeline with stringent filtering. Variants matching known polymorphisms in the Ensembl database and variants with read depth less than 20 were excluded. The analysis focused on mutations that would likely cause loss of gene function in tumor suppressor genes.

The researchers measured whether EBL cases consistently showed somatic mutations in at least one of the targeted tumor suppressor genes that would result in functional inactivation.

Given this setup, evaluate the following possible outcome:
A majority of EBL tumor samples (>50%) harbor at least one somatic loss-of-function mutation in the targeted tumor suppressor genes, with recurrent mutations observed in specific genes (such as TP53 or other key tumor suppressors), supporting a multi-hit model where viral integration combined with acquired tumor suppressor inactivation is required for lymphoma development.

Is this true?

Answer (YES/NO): YES